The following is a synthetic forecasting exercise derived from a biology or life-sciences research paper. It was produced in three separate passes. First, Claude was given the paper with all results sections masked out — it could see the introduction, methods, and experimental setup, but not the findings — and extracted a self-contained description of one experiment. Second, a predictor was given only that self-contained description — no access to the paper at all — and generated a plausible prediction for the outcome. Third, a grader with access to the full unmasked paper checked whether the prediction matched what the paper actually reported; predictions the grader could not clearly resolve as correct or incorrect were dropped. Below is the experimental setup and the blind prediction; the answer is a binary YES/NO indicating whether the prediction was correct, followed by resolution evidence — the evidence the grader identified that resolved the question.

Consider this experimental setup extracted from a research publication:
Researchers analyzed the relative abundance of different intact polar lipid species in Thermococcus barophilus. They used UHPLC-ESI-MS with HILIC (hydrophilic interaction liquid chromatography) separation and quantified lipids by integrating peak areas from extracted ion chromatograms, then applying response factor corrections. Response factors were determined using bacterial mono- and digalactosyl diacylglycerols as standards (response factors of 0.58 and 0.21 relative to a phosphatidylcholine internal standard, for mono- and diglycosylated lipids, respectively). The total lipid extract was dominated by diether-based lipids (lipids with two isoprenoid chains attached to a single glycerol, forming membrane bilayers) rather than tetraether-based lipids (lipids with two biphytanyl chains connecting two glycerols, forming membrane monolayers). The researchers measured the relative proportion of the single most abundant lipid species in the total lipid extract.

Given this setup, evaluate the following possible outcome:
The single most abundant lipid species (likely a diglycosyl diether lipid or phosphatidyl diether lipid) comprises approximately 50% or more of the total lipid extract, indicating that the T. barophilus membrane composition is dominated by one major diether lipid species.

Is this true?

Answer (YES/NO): YES